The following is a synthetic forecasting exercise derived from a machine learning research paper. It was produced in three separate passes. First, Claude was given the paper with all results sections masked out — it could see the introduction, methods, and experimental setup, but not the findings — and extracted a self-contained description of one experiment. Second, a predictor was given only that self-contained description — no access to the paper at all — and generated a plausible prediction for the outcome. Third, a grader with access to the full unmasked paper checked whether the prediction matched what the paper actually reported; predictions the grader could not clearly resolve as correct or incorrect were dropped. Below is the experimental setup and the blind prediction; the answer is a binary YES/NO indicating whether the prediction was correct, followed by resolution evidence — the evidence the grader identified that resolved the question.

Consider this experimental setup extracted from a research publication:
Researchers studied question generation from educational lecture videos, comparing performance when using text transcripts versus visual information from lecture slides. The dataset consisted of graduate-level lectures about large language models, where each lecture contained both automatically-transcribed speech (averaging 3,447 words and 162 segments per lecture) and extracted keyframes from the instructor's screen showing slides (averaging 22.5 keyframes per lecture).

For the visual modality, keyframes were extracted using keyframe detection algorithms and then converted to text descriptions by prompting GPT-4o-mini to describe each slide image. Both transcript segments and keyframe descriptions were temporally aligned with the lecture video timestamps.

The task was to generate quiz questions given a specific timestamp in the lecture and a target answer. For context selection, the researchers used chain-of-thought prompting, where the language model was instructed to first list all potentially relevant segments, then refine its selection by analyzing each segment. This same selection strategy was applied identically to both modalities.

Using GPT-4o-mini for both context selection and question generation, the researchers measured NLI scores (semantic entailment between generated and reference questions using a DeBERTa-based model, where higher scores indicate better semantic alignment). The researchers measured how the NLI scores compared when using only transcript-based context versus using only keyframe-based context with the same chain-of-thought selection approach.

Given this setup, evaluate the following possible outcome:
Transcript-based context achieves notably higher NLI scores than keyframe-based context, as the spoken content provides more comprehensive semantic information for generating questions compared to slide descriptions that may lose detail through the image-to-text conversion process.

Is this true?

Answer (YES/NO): YES